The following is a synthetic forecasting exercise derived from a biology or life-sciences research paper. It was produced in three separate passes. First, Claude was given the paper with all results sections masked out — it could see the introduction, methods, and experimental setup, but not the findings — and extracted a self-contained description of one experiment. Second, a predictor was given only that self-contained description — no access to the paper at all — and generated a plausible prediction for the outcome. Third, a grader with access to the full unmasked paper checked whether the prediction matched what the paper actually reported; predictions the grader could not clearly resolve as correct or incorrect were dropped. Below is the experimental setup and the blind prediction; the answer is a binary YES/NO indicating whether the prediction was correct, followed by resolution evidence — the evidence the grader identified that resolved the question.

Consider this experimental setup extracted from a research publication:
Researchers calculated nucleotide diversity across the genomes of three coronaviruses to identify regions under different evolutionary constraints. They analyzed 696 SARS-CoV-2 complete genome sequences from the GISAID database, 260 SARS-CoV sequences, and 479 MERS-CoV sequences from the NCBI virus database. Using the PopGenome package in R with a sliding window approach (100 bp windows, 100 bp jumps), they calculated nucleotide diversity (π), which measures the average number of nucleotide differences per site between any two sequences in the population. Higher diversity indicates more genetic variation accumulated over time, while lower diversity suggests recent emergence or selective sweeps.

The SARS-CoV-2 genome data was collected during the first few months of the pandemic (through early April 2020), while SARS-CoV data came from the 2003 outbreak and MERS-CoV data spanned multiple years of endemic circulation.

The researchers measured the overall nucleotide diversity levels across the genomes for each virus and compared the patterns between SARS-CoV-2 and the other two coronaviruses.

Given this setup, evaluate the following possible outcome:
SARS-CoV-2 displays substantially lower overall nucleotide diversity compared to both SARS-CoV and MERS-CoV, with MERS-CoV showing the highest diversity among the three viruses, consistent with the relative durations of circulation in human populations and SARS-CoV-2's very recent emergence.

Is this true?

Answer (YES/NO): YES